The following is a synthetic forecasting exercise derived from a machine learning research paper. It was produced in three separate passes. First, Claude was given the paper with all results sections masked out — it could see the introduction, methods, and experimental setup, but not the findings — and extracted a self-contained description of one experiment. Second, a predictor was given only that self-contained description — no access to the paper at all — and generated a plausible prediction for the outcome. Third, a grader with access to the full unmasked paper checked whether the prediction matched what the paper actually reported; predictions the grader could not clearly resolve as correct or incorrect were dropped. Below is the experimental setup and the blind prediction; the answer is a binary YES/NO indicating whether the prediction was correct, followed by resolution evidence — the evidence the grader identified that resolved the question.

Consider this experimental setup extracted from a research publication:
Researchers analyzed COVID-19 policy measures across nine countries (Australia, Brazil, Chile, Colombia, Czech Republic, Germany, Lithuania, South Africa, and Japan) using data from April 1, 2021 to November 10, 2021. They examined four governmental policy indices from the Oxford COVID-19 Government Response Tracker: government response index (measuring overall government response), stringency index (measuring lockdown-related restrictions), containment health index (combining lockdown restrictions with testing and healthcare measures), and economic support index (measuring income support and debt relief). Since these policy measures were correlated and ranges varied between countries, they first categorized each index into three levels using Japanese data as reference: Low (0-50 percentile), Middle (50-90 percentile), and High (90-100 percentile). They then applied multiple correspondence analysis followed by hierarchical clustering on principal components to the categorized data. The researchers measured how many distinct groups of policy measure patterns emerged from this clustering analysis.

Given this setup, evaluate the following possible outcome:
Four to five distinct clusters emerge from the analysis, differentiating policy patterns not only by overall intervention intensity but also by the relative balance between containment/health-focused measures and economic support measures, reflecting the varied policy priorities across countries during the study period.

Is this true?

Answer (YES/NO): NO